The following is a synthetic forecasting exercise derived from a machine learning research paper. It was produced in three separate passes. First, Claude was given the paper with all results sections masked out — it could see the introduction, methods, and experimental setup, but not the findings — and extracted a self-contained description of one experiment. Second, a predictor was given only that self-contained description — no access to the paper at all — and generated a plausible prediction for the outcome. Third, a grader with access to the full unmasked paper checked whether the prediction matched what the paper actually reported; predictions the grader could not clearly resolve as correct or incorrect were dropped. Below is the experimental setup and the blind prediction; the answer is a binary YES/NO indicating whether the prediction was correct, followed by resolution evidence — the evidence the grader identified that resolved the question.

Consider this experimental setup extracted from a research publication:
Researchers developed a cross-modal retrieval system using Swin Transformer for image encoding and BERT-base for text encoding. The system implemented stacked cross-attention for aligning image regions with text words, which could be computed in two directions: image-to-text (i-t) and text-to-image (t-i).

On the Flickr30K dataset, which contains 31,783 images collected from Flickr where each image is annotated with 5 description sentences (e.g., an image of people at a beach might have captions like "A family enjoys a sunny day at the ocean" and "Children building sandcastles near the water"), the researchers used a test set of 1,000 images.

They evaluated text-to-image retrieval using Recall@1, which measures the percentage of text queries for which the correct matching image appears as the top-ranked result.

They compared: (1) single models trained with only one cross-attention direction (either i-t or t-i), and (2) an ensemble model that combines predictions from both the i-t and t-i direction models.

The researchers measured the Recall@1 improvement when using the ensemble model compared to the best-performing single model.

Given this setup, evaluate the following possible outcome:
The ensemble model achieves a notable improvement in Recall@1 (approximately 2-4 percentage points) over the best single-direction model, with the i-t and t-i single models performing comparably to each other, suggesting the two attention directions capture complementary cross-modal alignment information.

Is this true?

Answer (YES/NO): NO